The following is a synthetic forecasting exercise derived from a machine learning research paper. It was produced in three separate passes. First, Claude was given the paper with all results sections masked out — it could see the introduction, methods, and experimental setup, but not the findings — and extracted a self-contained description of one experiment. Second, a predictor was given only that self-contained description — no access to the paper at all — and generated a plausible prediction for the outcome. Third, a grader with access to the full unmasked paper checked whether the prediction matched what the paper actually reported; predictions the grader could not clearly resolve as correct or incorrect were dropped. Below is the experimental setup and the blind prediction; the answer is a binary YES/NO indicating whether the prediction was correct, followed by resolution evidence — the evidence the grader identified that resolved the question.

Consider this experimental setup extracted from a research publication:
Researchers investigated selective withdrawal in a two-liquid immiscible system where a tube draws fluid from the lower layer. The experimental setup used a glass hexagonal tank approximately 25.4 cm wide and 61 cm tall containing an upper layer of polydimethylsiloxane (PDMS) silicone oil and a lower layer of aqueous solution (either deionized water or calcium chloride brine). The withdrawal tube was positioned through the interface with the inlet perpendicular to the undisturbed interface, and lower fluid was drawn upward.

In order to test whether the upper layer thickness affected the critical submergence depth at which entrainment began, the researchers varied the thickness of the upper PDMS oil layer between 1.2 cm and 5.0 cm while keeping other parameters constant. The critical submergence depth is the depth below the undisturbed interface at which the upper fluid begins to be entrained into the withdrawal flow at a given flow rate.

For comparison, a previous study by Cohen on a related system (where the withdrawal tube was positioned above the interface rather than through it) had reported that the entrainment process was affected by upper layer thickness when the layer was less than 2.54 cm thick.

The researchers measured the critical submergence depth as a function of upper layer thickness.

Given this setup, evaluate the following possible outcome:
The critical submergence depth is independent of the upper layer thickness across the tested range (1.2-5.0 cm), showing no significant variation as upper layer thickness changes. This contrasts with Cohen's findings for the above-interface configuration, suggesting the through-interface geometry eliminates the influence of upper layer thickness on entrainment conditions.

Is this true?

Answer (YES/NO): YES